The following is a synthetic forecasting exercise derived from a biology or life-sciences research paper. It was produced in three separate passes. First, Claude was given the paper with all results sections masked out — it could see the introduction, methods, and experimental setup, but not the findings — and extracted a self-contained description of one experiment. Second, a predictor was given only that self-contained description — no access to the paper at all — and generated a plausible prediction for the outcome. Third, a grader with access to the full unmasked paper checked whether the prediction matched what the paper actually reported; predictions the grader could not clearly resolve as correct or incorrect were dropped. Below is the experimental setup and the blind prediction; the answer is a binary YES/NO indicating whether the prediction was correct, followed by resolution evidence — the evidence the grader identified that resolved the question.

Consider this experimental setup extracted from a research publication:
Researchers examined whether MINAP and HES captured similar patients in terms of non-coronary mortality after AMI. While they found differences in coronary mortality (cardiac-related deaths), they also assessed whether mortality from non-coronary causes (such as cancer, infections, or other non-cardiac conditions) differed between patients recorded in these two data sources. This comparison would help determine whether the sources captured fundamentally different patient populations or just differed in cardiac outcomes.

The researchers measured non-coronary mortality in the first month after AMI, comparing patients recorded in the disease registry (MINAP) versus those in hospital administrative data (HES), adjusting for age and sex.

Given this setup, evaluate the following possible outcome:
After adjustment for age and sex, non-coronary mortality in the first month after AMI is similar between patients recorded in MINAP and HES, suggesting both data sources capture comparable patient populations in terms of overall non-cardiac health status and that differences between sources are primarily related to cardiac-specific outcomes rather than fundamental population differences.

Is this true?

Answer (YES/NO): YES